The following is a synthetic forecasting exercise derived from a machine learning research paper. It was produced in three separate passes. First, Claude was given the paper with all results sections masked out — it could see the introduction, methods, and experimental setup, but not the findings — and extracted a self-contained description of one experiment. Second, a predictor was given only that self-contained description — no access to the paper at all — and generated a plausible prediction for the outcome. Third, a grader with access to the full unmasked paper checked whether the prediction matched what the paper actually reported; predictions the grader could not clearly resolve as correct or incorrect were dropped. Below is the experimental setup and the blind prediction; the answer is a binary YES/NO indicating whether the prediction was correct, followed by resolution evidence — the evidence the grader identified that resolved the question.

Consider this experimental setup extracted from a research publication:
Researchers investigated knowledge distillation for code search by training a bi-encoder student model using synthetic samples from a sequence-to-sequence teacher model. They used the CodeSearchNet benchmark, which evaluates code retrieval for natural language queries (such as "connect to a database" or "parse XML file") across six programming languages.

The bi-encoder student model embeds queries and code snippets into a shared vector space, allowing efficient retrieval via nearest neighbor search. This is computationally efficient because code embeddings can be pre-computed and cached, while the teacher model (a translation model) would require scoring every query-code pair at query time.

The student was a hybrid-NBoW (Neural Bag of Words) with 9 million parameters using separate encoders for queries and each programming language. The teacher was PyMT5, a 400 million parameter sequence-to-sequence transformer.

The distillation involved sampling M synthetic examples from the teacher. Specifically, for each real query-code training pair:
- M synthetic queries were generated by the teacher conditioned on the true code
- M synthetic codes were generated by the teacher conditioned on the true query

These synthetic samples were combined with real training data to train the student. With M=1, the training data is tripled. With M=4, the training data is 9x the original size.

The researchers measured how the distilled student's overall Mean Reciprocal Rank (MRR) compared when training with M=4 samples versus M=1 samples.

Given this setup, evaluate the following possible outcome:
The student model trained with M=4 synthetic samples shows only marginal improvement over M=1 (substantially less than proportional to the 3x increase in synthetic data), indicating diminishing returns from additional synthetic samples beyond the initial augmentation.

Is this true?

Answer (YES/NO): NO